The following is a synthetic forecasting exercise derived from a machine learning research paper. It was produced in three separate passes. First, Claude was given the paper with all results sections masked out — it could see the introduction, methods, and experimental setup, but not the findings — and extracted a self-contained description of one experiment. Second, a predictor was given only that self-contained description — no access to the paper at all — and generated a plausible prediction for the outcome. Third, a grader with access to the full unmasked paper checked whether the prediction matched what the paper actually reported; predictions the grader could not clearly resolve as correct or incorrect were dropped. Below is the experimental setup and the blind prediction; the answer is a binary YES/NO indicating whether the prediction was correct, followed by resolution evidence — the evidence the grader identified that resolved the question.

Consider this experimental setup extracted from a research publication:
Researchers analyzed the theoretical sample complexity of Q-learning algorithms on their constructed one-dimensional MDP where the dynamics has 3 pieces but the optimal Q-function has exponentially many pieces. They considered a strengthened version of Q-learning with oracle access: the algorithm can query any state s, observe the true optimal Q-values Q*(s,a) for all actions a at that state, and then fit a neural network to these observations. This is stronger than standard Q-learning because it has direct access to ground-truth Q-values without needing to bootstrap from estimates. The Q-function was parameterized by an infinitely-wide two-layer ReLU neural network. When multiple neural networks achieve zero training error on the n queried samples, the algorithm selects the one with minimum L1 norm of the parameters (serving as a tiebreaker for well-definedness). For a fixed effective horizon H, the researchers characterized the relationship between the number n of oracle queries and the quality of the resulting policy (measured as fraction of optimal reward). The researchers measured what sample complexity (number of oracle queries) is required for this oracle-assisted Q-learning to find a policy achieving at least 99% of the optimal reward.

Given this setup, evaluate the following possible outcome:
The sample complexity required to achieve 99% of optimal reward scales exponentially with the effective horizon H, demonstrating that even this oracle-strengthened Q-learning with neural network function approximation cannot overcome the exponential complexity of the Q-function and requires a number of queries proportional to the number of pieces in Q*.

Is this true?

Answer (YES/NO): YES